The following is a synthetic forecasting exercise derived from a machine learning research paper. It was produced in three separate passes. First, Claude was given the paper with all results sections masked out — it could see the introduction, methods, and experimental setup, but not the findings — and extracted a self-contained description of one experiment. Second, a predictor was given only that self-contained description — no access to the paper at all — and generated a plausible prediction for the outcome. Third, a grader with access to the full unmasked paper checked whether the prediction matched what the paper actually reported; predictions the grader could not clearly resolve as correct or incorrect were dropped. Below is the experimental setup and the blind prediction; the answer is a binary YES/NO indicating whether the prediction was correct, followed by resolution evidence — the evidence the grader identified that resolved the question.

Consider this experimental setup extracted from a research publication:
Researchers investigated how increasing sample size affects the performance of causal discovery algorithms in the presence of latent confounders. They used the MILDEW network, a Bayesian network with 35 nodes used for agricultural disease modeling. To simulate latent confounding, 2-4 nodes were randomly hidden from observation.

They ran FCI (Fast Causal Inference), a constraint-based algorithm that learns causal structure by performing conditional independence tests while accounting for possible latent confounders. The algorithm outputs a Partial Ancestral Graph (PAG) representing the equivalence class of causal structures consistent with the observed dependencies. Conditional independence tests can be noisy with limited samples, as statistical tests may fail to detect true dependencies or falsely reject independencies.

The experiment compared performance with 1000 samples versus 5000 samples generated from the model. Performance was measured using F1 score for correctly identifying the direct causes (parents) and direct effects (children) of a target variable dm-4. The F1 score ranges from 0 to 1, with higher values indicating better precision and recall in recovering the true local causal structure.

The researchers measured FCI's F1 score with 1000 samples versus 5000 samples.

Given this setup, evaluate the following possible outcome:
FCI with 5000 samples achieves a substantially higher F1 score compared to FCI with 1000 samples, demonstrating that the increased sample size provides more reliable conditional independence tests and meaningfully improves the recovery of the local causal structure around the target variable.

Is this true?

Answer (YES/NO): NO